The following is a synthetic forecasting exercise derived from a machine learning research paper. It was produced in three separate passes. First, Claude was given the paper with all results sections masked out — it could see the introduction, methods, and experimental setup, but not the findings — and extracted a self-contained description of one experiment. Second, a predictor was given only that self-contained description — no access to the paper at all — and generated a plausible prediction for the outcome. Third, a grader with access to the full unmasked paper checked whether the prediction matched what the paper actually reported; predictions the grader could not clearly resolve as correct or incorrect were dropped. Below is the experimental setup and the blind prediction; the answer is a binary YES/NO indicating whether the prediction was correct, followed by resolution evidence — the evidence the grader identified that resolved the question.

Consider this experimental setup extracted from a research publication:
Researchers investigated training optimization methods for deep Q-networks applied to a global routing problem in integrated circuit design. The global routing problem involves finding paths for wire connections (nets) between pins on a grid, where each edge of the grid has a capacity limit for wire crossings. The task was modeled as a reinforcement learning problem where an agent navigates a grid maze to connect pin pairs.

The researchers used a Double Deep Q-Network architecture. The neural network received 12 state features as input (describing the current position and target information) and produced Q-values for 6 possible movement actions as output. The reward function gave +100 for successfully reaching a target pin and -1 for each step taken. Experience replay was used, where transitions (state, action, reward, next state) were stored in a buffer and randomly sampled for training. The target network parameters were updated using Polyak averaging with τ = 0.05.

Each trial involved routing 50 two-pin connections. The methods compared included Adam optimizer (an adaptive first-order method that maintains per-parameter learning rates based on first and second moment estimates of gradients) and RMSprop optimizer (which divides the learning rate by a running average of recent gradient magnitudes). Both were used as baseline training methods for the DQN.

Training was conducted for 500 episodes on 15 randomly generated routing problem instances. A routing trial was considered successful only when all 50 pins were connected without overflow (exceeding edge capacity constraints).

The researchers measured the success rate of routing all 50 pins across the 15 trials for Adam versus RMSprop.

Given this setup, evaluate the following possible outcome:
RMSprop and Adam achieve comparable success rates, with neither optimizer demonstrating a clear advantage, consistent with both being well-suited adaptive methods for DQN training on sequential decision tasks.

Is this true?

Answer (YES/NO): YES